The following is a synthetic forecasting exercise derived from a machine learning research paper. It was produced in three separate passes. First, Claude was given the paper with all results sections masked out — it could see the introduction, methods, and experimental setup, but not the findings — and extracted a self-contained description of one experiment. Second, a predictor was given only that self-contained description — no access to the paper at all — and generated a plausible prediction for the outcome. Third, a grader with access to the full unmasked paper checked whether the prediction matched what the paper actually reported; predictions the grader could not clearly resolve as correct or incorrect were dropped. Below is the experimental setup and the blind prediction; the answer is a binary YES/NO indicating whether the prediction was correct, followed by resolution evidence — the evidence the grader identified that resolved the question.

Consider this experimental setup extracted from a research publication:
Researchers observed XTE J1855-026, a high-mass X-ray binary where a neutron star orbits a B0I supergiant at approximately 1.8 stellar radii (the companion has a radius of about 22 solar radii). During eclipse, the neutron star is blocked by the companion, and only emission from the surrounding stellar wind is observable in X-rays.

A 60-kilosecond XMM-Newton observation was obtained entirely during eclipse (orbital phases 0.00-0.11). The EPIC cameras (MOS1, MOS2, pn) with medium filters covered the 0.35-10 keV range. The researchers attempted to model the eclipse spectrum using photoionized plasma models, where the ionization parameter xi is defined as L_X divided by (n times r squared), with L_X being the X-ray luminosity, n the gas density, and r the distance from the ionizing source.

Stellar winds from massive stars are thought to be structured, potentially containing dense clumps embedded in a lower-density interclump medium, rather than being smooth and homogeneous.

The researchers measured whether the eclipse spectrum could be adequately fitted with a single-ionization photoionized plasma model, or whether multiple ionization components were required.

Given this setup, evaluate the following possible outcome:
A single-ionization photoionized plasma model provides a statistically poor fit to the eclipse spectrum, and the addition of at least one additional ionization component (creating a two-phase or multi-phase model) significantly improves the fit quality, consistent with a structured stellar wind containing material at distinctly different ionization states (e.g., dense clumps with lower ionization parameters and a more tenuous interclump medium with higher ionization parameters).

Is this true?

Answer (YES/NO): YES